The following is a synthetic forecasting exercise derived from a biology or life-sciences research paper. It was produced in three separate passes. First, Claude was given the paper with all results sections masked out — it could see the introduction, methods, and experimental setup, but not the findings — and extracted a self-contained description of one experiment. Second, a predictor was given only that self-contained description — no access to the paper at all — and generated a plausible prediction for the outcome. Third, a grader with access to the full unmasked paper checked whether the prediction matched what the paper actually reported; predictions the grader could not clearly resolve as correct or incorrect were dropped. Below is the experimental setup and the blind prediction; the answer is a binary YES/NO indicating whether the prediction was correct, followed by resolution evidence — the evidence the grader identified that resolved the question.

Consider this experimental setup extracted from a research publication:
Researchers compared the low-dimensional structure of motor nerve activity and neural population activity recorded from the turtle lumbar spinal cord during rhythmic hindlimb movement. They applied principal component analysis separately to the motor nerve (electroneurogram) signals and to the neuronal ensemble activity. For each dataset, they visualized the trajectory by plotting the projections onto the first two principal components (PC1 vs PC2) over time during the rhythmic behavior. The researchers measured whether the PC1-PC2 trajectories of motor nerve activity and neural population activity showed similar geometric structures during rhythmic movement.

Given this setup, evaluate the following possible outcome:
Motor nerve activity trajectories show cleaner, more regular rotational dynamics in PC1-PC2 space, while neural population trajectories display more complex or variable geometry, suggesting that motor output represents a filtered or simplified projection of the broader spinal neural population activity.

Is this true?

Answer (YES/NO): NO